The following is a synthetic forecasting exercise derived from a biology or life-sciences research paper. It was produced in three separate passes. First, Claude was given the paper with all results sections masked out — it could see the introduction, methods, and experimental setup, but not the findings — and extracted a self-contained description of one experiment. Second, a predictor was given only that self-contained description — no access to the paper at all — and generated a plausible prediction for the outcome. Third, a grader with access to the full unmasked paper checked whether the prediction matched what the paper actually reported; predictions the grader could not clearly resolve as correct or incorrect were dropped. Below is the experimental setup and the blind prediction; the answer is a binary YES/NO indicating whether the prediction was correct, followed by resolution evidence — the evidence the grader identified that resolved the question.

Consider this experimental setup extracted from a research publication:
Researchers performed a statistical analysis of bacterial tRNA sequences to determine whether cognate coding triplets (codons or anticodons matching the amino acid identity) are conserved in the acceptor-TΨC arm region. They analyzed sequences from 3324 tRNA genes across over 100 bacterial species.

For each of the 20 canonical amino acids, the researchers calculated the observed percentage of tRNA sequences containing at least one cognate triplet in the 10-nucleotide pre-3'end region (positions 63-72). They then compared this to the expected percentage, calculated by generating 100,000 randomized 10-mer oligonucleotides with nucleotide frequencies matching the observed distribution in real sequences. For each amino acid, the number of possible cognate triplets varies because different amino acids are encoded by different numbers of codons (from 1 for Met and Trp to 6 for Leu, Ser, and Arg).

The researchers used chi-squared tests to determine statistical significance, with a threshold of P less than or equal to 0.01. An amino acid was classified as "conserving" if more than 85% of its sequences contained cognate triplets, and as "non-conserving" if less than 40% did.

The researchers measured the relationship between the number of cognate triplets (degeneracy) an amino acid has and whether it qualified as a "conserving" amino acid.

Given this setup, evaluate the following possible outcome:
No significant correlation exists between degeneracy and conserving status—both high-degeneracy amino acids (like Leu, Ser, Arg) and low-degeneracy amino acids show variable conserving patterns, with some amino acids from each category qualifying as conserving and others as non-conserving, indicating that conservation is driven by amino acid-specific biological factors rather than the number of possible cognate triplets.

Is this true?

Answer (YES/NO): NO